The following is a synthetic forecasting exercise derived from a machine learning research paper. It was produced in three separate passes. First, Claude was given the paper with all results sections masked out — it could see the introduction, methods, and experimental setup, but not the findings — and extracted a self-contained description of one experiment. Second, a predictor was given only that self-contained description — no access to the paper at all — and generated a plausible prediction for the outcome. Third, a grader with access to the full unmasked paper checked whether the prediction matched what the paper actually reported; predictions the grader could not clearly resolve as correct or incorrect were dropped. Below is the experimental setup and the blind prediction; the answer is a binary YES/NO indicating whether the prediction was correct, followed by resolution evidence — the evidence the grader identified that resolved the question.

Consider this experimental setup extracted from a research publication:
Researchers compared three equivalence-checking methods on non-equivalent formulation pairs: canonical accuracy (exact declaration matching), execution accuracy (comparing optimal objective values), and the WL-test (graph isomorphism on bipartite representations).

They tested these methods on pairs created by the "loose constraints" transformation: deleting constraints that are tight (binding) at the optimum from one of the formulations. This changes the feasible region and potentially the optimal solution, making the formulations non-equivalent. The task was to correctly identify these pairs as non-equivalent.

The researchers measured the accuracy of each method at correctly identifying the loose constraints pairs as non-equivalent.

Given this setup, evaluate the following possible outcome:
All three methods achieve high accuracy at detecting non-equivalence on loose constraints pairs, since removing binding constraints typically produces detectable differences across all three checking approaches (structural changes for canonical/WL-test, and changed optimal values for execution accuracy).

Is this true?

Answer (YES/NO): YES